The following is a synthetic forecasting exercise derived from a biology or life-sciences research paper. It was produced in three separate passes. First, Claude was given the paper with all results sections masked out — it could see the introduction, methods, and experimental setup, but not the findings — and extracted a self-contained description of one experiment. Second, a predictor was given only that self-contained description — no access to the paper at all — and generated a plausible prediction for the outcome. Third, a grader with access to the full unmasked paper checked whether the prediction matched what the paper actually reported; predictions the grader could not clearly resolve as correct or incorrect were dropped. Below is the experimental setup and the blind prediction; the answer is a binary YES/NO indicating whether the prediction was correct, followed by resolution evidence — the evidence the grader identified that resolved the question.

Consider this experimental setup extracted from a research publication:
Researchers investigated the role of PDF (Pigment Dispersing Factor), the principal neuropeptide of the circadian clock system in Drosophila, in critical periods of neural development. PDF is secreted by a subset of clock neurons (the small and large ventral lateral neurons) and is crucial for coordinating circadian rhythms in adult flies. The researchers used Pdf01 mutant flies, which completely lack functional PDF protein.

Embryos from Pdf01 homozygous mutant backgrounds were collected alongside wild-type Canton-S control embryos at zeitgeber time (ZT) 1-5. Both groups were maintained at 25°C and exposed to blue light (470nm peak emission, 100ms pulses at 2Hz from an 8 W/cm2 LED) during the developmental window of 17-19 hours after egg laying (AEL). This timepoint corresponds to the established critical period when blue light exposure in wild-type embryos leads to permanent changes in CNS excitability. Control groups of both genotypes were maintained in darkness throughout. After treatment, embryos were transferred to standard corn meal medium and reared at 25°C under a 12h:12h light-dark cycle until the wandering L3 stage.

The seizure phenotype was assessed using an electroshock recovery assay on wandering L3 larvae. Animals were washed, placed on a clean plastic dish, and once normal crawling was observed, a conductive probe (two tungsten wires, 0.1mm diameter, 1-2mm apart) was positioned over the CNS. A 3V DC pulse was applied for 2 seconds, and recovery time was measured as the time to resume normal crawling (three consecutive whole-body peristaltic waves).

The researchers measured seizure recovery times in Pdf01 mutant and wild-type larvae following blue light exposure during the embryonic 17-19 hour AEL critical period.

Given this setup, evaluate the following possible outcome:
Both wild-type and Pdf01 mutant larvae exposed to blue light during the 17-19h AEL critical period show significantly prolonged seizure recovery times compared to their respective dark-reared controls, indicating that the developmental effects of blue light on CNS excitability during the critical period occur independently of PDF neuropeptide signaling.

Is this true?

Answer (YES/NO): NO